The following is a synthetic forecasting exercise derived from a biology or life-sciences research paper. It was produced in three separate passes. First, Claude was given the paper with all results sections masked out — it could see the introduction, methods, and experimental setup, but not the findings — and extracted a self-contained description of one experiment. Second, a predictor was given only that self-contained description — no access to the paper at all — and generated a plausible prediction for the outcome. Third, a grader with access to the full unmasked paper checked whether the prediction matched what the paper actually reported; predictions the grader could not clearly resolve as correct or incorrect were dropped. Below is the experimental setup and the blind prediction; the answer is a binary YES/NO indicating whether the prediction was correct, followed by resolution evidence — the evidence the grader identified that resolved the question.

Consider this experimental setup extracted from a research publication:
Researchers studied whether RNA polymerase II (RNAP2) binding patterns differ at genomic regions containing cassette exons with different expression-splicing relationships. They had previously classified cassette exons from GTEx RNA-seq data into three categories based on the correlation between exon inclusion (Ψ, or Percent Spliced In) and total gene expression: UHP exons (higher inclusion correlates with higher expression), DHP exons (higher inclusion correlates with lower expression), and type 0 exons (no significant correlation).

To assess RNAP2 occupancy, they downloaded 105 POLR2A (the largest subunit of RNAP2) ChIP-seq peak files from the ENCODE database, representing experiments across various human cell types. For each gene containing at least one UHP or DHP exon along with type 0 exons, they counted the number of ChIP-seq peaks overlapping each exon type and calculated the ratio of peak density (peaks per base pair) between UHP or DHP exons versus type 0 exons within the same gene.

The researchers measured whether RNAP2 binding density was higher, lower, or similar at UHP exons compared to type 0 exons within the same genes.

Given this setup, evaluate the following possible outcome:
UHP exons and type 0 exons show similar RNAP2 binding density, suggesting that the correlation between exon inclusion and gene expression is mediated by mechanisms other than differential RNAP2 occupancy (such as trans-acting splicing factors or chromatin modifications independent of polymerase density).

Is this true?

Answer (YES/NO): NO